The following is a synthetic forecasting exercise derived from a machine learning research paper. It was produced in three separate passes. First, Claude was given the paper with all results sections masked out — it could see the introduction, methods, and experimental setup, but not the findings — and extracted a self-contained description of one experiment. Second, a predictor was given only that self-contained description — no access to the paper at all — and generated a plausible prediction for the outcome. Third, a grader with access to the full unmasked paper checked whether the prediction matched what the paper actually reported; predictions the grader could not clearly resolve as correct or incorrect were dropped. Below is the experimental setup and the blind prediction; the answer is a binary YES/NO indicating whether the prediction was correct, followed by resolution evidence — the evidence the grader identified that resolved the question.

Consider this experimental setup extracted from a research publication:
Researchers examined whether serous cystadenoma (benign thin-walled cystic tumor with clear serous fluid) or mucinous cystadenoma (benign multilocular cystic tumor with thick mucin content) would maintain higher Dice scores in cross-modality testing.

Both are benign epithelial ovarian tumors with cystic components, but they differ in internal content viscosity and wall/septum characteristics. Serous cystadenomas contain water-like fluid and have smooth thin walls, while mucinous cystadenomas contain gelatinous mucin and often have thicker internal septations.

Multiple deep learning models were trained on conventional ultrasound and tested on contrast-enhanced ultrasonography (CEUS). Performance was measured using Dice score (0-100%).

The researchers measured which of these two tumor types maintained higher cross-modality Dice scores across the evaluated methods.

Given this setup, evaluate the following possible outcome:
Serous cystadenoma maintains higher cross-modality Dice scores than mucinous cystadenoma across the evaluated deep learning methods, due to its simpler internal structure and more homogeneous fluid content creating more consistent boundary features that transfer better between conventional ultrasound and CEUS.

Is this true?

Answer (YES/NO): NO